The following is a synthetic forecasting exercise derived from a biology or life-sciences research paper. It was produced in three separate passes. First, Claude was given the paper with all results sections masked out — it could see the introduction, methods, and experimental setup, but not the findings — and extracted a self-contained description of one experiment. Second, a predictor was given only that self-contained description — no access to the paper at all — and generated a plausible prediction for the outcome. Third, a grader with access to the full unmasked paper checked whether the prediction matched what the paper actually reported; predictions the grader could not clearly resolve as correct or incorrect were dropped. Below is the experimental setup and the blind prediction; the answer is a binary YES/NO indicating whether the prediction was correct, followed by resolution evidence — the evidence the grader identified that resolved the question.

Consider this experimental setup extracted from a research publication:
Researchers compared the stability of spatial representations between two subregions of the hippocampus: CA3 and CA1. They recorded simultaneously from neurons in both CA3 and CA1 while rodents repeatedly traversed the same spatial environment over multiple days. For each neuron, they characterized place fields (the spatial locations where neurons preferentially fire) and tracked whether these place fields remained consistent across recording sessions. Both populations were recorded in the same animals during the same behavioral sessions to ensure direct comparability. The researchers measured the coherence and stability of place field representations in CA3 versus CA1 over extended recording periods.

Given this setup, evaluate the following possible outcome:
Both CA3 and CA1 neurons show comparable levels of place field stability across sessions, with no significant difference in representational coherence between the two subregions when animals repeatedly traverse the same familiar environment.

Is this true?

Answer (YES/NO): NO